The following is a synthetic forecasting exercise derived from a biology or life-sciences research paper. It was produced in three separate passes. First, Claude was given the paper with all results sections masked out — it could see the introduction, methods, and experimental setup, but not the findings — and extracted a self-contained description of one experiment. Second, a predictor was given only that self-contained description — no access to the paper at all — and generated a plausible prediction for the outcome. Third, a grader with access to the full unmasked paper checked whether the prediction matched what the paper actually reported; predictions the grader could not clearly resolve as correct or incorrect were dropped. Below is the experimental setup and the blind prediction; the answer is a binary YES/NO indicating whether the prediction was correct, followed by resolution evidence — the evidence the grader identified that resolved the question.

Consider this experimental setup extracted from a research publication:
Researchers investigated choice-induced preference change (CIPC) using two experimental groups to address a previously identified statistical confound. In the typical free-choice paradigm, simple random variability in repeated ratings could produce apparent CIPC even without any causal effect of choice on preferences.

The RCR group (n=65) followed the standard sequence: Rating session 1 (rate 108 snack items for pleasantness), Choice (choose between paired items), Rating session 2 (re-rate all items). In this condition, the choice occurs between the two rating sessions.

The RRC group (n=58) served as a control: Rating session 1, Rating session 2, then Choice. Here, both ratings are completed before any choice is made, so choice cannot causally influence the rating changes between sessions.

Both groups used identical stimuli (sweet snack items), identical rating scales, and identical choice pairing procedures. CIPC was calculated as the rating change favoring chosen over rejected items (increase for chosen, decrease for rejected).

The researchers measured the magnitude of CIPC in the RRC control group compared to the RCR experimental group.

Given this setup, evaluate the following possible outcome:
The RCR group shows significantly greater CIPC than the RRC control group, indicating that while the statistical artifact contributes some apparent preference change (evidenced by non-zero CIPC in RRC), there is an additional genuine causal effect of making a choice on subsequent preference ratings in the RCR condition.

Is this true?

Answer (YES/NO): YES